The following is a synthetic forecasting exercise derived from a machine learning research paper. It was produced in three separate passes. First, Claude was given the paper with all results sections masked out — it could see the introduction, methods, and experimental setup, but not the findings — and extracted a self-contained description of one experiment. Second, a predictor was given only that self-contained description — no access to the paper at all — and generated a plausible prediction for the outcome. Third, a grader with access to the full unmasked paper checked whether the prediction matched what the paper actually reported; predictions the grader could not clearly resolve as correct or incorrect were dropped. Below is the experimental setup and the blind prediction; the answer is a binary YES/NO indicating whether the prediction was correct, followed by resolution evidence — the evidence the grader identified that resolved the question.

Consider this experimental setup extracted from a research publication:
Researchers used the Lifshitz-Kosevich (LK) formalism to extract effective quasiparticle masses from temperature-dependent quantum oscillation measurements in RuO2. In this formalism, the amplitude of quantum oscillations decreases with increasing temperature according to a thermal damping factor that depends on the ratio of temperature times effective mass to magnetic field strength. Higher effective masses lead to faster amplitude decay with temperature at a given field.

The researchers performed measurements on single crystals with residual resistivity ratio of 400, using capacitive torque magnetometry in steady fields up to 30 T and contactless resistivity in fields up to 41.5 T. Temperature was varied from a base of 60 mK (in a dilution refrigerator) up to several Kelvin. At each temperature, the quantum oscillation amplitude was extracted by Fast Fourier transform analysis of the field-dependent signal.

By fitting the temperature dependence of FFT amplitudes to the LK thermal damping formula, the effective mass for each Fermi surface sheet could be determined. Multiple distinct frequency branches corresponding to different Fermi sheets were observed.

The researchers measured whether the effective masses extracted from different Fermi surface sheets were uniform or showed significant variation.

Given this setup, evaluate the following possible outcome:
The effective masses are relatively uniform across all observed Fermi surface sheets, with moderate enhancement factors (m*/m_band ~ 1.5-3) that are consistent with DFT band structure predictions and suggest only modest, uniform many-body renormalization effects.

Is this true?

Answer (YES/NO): NO